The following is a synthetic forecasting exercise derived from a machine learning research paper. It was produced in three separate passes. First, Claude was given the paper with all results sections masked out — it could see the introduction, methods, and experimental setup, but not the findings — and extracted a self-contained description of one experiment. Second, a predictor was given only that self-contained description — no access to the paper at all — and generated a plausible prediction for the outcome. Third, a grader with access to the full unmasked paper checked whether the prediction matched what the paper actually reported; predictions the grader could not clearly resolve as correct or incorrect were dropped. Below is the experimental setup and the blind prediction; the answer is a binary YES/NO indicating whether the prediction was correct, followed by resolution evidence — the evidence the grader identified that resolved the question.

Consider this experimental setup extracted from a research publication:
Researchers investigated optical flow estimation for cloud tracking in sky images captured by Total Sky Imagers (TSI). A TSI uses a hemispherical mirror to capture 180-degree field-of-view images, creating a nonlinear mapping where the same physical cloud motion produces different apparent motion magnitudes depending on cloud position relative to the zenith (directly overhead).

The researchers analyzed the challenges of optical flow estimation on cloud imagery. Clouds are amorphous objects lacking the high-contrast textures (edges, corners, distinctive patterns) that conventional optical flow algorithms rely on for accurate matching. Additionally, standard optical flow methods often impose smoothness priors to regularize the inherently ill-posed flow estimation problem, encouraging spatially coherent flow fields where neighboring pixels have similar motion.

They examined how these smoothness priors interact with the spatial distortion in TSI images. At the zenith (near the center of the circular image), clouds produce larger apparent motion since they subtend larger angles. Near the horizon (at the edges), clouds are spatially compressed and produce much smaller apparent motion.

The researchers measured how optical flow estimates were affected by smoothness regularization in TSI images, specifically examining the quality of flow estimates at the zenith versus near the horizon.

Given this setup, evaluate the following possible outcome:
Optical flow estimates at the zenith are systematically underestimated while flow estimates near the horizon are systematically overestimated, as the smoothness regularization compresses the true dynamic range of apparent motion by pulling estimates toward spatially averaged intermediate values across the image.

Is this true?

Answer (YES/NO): NO